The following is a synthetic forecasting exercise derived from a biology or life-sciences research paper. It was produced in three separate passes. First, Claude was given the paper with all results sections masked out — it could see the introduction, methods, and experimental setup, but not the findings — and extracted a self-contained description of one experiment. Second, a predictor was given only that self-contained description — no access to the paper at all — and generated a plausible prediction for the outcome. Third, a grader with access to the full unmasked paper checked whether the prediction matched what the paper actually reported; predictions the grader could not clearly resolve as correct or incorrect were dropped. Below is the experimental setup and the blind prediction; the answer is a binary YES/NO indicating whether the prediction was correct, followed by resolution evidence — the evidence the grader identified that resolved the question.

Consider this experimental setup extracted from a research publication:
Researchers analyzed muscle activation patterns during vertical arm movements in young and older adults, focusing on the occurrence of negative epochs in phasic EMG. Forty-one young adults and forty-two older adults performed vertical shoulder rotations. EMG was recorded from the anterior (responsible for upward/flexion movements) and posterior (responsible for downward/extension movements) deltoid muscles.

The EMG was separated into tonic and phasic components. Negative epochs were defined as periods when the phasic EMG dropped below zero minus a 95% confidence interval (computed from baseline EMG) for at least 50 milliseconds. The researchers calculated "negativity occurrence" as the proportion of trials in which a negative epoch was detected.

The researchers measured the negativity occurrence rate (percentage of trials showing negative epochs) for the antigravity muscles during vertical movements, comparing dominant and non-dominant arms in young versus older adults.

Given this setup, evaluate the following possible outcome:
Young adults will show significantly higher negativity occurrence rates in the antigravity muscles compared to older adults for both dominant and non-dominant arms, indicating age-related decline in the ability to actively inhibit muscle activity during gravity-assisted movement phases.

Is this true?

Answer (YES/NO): NO